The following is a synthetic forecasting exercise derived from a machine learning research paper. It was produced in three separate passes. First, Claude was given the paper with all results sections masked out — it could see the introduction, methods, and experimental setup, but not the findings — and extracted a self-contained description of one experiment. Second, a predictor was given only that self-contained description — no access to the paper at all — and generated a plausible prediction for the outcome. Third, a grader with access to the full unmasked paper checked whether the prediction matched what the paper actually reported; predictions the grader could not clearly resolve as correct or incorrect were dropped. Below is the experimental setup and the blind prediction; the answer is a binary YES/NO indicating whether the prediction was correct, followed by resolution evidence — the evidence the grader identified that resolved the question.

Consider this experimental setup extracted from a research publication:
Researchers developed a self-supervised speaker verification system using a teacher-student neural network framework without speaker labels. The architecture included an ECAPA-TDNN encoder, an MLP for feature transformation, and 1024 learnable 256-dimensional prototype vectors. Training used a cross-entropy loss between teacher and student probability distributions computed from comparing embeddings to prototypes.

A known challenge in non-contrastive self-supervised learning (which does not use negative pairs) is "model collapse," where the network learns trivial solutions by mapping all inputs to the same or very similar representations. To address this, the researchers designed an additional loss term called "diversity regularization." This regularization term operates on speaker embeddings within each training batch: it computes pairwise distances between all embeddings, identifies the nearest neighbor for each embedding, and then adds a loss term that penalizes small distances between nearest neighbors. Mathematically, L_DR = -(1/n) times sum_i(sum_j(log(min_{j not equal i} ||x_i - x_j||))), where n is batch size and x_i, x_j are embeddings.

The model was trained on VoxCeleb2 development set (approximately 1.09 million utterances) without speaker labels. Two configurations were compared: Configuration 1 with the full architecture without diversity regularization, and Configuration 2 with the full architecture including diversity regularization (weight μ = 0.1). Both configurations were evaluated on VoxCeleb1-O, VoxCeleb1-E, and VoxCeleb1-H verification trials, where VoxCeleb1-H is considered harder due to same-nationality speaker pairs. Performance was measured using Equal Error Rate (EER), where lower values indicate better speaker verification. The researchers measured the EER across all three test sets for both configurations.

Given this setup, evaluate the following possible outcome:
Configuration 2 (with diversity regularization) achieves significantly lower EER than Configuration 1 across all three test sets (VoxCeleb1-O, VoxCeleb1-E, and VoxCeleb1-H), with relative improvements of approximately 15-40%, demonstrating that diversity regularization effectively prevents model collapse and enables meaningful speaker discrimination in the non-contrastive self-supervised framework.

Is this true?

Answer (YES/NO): NO